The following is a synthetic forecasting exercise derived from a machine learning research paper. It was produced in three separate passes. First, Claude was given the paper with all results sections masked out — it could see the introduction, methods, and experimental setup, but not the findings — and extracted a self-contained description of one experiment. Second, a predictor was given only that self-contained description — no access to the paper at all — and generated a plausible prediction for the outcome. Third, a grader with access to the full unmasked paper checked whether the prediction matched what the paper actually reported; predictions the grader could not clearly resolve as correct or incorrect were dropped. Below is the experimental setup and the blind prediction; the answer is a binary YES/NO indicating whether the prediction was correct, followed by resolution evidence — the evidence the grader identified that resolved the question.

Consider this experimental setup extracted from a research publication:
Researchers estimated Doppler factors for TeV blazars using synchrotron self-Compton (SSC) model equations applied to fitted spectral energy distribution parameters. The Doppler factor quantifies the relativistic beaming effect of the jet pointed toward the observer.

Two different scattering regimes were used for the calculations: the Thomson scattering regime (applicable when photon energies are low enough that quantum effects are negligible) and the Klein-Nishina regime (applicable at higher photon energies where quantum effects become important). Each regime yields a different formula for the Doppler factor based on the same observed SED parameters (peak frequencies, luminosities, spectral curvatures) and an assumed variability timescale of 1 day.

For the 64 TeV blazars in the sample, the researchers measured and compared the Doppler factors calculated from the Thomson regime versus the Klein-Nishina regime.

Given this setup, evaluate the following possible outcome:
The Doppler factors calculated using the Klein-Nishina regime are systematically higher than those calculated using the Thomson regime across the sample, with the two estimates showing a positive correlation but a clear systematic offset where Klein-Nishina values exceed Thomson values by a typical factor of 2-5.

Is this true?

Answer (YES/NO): NO